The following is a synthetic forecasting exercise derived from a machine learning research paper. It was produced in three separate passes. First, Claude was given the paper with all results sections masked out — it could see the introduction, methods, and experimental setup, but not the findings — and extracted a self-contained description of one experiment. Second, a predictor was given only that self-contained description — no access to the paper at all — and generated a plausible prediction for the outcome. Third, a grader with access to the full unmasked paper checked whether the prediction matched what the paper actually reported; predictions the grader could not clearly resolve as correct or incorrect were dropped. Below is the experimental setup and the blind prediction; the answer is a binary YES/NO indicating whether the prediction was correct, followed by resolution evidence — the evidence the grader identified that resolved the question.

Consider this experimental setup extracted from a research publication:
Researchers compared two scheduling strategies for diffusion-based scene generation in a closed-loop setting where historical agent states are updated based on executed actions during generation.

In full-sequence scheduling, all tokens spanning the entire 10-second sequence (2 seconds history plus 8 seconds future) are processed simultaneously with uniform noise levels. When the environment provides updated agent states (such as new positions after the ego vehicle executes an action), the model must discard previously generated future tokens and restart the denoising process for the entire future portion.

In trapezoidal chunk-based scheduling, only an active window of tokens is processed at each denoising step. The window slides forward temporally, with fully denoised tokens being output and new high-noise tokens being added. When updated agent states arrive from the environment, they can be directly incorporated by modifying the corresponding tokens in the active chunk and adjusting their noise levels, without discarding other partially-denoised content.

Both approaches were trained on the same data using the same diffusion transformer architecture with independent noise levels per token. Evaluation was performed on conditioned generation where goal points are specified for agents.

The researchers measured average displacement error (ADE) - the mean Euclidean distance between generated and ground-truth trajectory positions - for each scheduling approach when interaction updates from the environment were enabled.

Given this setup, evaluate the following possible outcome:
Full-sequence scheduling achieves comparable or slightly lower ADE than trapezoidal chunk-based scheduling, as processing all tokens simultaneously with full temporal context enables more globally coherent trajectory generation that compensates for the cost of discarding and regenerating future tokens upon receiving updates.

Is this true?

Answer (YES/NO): NO